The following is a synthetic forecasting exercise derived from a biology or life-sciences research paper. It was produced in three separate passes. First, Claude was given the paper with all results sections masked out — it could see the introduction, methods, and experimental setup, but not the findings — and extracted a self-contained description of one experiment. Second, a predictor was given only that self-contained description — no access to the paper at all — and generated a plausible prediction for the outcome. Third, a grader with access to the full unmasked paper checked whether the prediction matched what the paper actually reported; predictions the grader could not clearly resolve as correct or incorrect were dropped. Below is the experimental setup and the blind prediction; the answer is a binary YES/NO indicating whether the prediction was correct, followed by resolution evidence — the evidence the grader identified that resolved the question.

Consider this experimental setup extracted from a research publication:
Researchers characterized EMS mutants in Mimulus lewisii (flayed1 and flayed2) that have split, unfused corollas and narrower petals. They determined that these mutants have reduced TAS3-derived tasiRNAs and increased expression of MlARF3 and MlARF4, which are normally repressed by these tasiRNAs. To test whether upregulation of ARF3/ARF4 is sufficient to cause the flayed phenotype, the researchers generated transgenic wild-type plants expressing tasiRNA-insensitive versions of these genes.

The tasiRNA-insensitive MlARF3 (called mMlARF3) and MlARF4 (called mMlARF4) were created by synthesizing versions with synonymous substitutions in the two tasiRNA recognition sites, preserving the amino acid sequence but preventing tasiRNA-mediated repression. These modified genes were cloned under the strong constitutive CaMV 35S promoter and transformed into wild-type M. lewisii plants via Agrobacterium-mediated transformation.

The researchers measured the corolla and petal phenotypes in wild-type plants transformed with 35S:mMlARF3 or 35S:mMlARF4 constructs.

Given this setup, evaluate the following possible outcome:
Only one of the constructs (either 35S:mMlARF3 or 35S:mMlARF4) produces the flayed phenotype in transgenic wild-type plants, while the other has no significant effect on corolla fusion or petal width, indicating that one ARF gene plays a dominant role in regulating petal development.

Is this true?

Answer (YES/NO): NO